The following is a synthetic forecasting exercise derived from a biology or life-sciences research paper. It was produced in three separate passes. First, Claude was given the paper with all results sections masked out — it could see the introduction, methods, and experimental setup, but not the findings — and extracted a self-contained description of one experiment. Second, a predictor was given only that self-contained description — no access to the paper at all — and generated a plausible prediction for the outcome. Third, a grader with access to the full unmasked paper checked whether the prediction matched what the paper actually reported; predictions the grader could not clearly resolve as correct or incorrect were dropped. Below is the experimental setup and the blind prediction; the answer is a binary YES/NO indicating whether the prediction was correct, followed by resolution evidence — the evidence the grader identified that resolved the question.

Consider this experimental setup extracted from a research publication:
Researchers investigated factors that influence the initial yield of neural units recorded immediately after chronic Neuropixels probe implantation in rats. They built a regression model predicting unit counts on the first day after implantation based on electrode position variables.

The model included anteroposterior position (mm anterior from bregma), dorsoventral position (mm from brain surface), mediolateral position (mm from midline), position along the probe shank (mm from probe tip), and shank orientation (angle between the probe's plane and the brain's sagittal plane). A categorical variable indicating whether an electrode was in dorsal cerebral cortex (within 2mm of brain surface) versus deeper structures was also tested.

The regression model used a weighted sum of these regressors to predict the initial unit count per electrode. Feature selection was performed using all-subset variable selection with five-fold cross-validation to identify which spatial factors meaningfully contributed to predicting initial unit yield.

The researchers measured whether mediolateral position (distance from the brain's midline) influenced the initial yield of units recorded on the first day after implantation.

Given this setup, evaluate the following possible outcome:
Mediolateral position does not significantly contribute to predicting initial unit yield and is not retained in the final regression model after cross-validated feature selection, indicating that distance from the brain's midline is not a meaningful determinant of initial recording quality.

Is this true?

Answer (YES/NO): NO